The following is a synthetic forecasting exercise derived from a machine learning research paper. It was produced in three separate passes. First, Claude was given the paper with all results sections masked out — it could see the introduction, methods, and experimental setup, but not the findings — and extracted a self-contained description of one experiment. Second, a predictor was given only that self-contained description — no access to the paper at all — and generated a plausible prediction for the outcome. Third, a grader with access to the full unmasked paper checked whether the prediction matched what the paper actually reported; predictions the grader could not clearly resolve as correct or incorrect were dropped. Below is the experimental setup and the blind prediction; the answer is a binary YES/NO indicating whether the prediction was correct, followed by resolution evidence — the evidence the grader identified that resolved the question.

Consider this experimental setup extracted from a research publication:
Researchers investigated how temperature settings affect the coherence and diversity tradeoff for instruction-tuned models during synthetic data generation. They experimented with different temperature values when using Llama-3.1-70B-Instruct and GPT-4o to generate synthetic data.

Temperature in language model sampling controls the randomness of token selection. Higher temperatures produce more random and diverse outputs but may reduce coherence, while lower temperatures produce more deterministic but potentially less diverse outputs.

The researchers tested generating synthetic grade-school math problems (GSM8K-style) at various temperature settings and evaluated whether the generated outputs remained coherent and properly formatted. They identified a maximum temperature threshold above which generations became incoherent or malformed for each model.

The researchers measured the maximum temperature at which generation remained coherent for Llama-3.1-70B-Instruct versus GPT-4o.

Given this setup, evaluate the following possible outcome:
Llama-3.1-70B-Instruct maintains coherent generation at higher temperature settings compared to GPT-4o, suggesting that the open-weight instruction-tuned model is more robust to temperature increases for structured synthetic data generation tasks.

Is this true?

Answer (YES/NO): NO